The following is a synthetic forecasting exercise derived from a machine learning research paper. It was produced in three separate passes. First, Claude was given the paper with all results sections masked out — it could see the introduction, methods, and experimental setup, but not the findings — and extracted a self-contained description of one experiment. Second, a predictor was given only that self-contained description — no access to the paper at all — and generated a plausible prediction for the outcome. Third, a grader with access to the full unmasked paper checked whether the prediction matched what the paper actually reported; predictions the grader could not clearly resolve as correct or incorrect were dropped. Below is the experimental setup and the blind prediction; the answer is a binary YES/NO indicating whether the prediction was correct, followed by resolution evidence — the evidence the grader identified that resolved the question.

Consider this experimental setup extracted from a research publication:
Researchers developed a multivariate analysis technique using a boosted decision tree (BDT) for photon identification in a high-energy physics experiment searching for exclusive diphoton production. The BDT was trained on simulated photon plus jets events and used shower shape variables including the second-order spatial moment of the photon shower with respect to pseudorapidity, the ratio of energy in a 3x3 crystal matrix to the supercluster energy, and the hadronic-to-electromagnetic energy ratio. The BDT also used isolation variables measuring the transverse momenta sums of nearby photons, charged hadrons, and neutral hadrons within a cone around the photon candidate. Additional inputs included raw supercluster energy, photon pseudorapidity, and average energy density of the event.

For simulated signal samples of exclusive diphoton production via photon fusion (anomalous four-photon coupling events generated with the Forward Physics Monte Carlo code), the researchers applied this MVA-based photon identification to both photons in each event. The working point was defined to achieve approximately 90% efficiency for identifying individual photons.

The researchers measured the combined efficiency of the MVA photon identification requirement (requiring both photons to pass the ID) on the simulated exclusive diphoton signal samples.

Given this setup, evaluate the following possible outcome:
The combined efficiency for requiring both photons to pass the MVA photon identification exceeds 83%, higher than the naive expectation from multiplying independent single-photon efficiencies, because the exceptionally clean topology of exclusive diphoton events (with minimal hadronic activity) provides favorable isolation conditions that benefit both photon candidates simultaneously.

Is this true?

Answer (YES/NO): YES